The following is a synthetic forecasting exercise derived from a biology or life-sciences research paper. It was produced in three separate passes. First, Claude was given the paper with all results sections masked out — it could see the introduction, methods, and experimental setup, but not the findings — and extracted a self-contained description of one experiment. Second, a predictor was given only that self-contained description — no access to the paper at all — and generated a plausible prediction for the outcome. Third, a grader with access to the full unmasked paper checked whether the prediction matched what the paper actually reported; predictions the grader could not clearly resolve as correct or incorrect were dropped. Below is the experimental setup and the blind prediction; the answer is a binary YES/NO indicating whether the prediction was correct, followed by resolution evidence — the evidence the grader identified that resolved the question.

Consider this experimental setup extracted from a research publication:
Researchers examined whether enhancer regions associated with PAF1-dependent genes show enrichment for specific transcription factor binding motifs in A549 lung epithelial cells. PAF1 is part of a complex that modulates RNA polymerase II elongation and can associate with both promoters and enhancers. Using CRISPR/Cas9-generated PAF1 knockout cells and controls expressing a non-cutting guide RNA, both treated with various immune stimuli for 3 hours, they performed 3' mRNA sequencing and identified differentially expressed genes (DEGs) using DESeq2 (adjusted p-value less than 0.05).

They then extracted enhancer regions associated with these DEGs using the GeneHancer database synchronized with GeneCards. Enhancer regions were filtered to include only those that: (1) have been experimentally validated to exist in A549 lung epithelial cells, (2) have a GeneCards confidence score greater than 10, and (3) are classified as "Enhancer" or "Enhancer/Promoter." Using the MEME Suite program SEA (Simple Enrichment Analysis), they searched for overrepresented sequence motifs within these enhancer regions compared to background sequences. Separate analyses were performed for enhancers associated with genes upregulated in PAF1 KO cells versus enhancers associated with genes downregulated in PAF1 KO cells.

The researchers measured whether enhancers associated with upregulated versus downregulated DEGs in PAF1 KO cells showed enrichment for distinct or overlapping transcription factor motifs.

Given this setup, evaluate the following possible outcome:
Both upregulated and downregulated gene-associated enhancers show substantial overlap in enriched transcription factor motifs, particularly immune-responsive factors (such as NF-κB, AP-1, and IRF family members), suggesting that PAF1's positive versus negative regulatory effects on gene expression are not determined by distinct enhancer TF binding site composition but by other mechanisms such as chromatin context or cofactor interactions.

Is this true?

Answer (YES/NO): NO